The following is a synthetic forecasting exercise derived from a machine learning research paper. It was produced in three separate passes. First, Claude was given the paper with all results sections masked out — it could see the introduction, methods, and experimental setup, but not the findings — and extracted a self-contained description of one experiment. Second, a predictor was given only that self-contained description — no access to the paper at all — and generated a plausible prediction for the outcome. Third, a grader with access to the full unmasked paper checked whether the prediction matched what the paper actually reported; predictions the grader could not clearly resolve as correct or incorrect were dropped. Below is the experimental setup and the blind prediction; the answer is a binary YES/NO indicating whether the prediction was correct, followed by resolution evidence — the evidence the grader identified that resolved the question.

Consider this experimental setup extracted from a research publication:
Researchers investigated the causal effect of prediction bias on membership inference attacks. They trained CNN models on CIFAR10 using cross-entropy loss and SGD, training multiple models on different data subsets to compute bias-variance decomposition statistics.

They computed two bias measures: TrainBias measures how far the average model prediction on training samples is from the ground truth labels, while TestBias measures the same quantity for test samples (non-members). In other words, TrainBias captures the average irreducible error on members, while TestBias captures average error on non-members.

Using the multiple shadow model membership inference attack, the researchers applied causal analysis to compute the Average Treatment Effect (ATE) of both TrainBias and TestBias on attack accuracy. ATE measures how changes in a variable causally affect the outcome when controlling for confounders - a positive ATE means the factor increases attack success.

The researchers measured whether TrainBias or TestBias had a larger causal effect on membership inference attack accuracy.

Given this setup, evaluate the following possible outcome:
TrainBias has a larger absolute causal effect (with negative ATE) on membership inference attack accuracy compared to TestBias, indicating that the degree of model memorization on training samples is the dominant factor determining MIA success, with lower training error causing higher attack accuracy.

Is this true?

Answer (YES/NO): NO